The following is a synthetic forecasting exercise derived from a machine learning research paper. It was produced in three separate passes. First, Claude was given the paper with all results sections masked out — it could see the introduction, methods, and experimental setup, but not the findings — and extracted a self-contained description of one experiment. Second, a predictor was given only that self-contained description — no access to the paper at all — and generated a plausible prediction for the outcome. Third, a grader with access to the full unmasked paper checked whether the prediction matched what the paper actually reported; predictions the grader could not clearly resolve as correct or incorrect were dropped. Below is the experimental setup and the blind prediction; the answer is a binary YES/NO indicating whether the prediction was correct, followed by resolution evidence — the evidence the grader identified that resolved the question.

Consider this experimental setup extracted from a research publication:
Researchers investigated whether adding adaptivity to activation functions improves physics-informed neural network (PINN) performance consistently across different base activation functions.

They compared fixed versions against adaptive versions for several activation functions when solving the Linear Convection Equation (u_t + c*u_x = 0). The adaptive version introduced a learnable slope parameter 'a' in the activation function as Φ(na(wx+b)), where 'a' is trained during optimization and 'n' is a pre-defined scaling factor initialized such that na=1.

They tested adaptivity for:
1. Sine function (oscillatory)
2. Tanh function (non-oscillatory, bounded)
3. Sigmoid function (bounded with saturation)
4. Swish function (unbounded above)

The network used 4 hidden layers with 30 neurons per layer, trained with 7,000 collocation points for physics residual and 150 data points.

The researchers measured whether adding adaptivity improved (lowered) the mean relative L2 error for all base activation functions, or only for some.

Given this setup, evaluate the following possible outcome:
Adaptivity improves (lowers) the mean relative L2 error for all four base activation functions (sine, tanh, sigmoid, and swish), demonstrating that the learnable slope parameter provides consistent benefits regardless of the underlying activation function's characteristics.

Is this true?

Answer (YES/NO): YES